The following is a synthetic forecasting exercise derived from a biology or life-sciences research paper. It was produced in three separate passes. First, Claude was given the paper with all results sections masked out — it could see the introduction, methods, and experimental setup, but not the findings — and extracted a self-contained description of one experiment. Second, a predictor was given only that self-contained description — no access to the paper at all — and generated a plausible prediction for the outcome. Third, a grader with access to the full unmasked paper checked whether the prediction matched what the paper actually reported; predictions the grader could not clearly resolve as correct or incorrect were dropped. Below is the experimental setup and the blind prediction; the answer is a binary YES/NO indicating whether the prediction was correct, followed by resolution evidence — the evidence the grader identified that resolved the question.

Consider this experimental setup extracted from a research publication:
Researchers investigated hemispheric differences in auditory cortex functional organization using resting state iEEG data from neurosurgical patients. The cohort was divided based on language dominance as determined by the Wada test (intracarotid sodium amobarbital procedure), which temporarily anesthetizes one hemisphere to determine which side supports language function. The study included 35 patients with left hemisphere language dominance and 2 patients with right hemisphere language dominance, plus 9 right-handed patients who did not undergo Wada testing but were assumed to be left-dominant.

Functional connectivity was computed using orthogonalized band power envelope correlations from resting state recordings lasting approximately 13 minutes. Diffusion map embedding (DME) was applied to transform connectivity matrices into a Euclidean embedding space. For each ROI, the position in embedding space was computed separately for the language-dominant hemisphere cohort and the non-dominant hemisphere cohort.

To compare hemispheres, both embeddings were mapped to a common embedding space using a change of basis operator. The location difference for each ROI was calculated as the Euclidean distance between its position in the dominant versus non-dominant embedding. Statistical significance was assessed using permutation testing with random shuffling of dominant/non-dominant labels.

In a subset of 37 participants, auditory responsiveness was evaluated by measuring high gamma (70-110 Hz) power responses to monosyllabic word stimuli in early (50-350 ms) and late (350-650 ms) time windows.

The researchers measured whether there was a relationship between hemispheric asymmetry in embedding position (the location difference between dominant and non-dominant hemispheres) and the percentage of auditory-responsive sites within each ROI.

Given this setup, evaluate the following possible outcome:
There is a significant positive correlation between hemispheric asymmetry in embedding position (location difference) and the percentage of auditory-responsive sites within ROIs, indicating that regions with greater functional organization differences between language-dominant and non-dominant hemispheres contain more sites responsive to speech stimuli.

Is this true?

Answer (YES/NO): NO